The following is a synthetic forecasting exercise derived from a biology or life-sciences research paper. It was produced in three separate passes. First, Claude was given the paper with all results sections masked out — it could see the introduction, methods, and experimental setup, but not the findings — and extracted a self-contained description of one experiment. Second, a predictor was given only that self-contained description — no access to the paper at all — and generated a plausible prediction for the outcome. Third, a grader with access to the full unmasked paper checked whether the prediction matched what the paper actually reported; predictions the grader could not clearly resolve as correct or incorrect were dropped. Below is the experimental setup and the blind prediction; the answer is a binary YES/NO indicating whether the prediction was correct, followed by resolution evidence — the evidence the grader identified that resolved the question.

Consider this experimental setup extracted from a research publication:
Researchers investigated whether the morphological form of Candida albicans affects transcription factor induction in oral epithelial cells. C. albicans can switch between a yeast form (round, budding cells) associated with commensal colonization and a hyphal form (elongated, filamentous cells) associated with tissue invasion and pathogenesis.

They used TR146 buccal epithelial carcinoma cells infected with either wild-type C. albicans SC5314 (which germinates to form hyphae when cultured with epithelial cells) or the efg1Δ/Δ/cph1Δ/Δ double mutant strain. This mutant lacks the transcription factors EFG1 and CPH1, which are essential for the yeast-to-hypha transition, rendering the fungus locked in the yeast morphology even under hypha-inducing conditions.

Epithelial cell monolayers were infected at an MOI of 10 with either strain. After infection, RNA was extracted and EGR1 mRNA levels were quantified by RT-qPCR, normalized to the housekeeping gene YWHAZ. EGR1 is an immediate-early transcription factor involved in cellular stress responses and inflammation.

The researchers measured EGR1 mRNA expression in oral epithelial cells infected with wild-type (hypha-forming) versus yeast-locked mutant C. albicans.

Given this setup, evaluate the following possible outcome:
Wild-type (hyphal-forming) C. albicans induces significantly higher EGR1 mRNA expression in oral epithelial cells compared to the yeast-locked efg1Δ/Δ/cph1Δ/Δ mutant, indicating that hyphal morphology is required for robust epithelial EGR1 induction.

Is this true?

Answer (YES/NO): NO